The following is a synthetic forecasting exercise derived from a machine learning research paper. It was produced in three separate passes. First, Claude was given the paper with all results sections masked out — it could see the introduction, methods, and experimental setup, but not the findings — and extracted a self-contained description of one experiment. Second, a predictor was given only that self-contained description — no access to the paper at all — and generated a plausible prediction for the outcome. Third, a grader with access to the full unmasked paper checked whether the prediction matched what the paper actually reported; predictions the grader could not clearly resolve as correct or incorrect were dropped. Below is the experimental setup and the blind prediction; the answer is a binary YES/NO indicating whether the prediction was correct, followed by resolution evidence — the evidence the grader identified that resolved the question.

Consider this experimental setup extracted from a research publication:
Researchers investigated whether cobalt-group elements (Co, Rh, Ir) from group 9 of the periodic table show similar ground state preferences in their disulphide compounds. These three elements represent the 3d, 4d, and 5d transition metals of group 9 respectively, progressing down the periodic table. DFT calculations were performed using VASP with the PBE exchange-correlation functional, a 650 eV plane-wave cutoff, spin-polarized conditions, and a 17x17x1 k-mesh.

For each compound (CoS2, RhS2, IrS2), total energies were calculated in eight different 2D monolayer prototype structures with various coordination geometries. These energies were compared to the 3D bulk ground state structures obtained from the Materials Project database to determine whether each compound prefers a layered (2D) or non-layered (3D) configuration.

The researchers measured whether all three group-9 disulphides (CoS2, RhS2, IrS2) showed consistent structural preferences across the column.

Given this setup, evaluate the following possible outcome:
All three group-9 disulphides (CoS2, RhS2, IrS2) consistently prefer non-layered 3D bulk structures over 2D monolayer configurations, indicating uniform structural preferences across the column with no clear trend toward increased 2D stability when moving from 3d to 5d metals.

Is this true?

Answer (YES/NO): YES